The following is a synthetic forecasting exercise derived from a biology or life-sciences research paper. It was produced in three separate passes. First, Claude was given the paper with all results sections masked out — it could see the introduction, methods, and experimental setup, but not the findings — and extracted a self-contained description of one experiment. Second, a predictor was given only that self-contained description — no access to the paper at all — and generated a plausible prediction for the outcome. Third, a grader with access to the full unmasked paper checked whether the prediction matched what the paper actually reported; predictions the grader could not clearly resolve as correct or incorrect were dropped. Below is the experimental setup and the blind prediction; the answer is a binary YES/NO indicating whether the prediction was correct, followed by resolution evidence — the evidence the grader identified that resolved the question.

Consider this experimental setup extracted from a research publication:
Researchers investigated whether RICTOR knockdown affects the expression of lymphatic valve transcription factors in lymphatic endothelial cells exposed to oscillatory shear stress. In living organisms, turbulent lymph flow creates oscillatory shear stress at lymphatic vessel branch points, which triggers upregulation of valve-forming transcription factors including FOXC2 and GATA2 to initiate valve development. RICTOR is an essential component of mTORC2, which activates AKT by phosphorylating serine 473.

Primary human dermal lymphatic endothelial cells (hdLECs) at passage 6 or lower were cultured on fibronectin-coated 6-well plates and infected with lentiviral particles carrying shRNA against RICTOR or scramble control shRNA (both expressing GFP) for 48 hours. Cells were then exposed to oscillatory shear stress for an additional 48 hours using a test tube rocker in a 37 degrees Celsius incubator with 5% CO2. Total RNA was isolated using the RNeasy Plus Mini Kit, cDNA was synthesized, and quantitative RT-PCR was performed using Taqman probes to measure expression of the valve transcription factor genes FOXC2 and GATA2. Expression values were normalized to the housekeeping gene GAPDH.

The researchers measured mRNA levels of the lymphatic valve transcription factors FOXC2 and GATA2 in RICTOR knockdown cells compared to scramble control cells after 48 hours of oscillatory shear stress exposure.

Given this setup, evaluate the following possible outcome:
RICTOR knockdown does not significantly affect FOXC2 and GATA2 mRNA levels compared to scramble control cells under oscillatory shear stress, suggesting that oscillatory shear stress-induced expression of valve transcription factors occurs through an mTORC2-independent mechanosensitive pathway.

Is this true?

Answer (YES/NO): NO